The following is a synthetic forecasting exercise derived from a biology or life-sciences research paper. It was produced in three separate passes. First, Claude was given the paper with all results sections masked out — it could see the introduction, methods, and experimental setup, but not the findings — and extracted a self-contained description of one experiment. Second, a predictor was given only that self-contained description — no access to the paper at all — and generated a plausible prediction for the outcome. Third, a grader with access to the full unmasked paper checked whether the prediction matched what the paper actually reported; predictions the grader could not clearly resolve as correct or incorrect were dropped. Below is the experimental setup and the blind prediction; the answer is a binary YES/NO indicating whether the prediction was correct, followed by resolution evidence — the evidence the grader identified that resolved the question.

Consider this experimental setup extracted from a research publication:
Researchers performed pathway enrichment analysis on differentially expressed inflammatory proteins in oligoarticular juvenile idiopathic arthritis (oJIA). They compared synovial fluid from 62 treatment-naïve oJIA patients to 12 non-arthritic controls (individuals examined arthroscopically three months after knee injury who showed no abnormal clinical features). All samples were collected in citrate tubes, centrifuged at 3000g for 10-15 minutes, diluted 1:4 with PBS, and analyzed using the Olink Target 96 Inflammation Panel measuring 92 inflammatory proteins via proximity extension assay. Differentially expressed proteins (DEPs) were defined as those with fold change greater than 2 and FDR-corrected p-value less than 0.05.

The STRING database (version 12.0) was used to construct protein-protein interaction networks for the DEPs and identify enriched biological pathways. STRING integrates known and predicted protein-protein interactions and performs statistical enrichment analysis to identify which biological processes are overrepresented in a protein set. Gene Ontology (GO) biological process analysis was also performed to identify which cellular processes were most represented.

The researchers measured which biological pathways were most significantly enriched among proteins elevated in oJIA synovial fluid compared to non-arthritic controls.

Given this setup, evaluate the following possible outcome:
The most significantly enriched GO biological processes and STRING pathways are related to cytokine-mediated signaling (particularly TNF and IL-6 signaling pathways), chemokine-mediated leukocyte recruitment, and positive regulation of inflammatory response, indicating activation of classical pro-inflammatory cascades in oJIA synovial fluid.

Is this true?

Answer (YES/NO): NO